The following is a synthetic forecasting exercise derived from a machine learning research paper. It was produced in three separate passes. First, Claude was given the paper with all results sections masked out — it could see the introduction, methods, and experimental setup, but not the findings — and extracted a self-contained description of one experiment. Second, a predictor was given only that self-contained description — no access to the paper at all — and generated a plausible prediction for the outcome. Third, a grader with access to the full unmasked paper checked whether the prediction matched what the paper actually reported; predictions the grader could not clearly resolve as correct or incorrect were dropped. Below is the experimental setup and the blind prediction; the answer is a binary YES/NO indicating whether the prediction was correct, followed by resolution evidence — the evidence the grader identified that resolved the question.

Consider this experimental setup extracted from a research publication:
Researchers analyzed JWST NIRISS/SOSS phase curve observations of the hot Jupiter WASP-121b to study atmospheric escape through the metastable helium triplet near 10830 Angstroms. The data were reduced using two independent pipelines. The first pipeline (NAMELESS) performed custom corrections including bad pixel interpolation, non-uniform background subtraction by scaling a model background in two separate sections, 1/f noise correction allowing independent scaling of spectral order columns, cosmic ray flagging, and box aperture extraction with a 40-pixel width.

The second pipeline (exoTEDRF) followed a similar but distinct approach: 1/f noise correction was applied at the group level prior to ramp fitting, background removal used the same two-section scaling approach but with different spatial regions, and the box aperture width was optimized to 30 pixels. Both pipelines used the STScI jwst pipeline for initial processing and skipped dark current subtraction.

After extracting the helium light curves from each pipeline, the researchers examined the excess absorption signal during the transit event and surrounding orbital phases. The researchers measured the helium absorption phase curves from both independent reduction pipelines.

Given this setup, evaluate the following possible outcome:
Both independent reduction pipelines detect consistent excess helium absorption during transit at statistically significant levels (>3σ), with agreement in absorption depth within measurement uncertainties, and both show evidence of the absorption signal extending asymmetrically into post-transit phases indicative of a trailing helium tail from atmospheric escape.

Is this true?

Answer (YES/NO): NO